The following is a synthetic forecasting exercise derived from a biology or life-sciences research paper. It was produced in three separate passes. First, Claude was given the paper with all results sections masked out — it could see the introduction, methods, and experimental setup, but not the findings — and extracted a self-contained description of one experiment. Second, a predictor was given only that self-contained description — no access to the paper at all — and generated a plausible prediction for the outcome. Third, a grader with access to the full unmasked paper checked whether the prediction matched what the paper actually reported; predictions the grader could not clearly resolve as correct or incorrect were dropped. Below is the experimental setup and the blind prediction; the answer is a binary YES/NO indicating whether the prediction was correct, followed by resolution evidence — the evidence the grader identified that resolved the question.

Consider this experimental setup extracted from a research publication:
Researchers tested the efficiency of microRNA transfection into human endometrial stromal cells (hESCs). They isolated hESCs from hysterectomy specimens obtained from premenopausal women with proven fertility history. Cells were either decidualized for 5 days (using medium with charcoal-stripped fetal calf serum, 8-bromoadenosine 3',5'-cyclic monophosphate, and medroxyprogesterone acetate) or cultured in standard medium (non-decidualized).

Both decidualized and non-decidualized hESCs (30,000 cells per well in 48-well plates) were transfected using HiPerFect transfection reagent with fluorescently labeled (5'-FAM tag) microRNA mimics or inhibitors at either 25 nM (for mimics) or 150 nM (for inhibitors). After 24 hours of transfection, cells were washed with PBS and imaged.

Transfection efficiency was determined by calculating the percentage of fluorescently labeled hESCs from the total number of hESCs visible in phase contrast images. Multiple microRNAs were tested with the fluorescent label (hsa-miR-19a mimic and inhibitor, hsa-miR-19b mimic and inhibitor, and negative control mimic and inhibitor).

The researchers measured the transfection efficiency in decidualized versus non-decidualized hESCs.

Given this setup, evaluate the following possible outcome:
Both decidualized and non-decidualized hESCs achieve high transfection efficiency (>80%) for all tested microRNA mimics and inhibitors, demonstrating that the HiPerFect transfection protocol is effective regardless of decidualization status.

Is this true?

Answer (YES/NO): NO